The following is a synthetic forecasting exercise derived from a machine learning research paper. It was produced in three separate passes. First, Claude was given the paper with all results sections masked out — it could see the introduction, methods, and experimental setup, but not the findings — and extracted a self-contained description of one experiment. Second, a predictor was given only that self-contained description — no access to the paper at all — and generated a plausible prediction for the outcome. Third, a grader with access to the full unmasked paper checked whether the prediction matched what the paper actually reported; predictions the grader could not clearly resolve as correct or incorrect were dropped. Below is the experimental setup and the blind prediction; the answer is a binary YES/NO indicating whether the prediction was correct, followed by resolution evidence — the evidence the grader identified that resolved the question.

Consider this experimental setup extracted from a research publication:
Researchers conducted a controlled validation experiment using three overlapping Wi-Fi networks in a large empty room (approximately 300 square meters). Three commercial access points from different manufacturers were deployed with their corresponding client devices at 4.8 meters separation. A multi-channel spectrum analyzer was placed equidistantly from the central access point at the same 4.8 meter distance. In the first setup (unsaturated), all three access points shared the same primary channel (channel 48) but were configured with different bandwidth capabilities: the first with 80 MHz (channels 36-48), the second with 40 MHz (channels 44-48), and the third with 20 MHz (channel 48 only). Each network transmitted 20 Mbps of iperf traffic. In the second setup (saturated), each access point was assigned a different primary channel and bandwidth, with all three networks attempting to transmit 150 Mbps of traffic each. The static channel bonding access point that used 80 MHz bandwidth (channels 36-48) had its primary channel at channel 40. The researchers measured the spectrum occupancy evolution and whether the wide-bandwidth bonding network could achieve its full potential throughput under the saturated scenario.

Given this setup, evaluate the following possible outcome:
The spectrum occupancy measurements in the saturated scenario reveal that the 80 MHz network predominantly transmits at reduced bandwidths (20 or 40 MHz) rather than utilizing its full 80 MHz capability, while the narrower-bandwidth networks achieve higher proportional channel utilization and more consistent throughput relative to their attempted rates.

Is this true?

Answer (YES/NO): NO